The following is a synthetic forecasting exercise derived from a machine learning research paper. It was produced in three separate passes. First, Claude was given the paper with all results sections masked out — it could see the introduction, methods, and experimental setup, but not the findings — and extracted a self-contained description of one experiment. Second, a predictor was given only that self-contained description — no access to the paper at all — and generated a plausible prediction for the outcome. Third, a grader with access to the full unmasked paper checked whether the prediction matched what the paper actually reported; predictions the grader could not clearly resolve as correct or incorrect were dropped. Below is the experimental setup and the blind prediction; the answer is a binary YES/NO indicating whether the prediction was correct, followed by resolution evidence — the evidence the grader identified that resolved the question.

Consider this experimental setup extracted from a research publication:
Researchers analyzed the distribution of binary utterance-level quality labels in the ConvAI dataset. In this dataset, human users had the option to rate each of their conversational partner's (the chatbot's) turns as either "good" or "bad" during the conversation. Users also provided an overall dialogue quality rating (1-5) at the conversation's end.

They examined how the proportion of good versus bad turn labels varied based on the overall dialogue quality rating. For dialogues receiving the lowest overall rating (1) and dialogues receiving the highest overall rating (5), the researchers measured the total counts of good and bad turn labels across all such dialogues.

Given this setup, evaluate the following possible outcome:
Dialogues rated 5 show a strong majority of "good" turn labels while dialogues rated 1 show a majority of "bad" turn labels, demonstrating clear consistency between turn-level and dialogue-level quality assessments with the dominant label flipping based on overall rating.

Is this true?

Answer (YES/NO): YES